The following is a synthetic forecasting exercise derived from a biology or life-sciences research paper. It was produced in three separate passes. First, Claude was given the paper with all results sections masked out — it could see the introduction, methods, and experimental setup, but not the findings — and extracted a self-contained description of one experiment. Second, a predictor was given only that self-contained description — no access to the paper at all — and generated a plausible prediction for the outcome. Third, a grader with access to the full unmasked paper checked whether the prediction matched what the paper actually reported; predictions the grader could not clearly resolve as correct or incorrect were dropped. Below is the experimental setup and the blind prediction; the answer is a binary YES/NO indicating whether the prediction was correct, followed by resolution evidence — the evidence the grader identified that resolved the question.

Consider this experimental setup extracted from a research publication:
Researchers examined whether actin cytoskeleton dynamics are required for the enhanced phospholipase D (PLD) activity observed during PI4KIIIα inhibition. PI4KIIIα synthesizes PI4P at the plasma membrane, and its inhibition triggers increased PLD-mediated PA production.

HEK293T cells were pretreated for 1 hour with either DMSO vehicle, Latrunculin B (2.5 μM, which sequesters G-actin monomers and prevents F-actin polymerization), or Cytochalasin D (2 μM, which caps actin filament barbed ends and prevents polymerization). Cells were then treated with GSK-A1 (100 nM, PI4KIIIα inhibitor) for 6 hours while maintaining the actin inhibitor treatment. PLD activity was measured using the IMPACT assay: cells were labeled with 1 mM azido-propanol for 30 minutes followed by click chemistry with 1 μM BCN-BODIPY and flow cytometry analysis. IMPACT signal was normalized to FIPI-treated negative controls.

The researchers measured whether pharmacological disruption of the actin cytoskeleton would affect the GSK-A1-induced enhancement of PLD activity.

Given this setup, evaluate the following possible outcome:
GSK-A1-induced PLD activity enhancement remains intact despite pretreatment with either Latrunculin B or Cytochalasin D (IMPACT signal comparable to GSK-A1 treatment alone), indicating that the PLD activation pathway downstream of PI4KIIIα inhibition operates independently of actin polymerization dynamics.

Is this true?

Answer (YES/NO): NO